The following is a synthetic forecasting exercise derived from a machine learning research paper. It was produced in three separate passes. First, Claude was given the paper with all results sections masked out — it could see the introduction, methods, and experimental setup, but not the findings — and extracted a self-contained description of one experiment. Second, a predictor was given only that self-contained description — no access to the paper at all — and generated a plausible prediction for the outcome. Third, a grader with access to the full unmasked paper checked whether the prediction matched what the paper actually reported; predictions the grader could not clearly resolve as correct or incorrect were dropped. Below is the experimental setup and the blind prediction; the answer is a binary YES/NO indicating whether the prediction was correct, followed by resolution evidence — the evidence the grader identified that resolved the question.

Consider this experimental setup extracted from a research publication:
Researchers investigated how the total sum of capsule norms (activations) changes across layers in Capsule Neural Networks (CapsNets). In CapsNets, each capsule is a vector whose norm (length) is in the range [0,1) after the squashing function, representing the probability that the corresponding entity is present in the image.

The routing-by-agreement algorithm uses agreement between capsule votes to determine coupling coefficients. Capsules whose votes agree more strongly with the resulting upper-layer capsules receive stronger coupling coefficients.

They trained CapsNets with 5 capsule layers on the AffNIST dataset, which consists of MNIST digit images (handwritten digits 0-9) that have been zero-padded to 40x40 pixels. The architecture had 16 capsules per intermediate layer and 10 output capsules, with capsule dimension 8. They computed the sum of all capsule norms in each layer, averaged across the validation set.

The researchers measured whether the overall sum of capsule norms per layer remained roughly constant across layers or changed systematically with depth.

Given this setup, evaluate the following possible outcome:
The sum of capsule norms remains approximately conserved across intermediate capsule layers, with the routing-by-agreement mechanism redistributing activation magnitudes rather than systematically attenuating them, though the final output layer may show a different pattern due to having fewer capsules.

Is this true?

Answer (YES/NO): NO